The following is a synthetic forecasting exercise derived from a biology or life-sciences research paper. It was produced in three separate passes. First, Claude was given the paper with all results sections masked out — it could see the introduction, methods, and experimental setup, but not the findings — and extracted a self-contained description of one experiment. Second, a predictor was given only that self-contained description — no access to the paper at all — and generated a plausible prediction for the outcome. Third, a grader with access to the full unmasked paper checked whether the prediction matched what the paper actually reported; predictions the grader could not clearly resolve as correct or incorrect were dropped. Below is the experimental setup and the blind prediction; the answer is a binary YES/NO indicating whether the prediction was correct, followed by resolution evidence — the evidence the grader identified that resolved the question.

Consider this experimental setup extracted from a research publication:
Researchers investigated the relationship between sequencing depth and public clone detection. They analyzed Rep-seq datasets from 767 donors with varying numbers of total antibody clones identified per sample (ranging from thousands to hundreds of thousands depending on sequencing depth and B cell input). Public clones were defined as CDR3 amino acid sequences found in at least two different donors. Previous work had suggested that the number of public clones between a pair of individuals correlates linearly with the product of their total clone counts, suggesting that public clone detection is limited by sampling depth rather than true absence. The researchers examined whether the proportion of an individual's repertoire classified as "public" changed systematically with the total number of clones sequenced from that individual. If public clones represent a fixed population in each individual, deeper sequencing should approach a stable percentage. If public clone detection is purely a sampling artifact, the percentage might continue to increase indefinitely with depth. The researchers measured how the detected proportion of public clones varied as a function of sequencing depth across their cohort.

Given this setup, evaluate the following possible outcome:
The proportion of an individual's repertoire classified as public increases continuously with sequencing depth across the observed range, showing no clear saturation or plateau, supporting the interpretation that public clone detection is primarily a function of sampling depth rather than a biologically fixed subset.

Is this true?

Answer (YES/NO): YES